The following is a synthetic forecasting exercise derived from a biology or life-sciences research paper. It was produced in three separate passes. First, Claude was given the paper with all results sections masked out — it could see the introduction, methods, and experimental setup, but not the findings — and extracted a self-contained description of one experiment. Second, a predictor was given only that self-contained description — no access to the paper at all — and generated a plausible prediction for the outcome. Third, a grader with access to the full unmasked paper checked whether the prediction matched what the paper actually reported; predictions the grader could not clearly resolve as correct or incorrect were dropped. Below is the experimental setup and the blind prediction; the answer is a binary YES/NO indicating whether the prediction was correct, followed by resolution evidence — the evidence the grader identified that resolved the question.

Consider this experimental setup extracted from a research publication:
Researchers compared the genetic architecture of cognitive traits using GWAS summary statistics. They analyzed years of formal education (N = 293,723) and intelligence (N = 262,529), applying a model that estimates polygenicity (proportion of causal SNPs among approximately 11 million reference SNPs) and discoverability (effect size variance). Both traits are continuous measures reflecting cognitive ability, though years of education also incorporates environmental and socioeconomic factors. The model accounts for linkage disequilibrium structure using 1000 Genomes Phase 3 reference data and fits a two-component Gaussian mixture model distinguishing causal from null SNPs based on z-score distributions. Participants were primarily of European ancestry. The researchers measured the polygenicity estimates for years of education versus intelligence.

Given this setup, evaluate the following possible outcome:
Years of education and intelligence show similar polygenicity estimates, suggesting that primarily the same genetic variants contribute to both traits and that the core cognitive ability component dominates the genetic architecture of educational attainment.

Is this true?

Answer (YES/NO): YES